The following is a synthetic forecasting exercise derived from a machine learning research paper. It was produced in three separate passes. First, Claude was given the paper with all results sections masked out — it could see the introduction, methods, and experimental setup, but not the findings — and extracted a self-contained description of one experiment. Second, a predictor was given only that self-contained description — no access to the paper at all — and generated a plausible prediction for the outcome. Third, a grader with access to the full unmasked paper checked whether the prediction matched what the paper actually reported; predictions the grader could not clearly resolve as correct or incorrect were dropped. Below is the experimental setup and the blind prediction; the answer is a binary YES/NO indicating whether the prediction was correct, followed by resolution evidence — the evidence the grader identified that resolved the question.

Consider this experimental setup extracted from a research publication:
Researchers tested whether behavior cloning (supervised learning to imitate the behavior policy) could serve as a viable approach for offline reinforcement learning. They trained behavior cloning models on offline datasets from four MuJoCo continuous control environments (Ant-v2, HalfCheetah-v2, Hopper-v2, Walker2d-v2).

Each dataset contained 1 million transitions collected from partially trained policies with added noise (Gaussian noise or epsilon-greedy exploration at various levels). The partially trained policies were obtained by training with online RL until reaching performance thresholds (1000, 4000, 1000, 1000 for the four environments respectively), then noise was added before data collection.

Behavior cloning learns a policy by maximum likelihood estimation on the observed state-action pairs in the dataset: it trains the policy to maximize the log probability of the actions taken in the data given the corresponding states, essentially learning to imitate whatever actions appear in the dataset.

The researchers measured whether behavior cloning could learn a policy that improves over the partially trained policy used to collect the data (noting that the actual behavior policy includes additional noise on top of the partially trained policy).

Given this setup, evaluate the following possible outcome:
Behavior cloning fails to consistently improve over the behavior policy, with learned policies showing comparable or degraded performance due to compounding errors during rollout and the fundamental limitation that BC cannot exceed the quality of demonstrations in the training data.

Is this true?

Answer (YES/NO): YES